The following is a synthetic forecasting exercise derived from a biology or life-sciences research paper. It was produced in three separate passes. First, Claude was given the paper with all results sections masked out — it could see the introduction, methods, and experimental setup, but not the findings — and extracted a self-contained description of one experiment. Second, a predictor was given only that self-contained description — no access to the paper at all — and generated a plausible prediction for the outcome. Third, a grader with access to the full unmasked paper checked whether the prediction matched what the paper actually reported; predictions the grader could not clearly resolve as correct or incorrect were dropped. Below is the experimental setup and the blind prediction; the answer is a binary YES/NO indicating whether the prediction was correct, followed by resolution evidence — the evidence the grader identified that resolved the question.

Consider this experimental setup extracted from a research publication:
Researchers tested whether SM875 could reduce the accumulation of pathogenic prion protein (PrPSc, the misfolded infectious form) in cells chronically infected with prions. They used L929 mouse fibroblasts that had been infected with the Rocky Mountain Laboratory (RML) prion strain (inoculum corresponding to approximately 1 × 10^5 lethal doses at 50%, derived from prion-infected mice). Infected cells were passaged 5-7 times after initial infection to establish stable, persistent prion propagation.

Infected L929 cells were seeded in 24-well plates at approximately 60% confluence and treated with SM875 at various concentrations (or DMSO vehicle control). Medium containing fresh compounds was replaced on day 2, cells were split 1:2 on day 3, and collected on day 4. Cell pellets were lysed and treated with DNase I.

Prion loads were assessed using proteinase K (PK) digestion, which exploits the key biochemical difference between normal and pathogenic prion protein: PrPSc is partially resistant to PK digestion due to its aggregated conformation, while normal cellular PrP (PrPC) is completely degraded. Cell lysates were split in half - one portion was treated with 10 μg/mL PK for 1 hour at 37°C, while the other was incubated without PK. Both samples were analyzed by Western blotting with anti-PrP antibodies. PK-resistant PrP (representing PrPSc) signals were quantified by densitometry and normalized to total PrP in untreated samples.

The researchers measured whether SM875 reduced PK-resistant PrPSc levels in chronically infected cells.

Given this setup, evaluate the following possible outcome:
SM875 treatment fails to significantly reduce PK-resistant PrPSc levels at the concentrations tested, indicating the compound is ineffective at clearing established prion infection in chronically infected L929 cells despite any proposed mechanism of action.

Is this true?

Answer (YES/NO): NO